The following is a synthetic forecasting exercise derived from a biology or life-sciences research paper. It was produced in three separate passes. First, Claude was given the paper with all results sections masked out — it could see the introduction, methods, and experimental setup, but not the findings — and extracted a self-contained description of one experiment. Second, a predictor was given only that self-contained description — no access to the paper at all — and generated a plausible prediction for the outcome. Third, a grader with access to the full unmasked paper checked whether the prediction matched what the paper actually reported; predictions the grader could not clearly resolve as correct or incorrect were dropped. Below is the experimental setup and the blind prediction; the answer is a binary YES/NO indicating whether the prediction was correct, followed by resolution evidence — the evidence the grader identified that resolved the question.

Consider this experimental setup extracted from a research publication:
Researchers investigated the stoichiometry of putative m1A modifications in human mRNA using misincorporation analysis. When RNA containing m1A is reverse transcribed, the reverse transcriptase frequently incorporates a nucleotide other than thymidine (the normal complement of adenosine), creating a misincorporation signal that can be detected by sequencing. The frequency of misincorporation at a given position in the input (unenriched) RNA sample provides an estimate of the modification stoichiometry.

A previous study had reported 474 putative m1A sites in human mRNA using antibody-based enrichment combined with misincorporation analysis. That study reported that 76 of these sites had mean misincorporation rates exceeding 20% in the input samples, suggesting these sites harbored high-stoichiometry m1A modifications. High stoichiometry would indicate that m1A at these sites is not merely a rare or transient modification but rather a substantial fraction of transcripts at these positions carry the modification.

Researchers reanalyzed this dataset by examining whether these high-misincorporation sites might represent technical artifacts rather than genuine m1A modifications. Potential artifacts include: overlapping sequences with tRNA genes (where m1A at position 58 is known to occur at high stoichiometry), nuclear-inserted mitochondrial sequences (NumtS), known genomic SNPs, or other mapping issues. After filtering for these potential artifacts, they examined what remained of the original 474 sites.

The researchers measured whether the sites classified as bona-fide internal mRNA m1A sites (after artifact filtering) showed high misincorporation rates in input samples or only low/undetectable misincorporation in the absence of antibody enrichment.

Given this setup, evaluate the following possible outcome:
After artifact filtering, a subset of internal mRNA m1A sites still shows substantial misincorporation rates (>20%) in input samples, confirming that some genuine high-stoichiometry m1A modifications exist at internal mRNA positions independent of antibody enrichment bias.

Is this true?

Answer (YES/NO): NO